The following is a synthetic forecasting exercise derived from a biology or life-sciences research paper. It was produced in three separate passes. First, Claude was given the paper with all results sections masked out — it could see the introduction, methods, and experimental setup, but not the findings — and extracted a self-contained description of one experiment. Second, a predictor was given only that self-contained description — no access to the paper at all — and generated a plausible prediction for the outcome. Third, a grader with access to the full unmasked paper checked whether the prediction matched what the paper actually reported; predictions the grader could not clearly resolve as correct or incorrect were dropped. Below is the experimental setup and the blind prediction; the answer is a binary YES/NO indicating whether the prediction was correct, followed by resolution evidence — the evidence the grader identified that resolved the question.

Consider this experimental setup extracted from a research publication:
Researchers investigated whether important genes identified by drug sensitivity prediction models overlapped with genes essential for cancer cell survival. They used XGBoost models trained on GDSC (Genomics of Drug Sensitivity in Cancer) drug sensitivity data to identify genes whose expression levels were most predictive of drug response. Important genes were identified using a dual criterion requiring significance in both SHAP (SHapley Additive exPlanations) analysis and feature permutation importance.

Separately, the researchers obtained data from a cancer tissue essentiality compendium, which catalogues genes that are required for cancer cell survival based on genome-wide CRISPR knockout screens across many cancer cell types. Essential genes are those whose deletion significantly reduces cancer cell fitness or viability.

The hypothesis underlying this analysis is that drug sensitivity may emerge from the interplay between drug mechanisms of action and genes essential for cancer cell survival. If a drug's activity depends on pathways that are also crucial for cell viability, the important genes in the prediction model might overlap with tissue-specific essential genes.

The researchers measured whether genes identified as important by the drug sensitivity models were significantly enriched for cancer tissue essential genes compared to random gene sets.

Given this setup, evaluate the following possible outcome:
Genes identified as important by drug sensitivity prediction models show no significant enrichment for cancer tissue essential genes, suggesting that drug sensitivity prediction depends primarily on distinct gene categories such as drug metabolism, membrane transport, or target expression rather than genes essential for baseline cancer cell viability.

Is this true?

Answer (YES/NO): NO